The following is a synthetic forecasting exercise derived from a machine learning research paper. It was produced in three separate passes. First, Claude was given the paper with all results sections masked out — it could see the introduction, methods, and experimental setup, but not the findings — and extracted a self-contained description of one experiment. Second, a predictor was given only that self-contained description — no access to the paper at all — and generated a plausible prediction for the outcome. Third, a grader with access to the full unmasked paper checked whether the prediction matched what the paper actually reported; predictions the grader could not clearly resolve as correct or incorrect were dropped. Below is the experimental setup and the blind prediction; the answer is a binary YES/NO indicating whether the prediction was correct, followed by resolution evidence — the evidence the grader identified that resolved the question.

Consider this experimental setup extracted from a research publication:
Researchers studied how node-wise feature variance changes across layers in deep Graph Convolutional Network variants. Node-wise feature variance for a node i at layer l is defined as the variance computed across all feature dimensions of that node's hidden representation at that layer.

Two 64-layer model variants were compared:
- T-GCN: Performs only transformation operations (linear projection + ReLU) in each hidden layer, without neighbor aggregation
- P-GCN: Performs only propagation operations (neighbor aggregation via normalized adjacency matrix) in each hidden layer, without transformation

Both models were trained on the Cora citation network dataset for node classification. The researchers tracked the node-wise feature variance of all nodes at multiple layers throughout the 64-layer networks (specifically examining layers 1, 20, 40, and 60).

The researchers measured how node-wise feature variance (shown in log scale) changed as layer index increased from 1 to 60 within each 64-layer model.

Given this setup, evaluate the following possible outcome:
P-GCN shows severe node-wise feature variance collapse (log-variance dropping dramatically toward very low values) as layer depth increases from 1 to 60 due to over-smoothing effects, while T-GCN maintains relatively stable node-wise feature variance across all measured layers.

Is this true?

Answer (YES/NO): NO